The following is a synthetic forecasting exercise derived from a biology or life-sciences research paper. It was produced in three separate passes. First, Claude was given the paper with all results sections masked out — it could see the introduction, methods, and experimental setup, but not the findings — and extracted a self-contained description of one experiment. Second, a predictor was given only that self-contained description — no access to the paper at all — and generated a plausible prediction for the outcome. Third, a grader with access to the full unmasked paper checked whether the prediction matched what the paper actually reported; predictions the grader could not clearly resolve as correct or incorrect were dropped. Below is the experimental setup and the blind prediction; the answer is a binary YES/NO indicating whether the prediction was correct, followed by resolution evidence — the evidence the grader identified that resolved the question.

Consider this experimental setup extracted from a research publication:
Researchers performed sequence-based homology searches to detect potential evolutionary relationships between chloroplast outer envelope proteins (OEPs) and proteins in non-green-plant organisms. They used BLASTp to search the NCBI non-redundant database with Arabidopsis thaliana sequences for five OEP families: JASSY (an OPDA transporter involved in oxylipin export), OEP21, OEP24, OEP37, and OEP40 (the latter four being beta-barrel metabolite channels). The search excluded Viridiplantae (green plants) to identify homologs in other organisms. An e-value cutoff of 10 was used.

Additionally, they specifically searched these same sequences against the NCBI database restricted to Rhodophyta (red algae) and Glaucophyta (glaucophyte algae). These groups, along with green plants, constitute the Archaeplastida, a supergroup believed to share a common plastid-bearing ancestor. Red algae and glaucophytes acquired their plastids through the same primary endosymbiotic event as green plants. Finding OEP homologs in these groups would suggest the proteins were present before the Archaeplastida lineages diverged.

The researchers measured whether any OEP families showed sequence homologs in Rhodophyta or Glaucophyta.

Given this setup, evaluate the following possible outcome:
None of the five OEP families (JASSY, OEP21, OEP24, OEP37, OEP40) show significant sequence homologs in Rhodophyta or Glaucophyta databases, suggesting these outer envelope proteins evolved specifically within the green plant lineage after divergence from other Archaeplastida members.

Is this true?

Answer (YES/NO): NO